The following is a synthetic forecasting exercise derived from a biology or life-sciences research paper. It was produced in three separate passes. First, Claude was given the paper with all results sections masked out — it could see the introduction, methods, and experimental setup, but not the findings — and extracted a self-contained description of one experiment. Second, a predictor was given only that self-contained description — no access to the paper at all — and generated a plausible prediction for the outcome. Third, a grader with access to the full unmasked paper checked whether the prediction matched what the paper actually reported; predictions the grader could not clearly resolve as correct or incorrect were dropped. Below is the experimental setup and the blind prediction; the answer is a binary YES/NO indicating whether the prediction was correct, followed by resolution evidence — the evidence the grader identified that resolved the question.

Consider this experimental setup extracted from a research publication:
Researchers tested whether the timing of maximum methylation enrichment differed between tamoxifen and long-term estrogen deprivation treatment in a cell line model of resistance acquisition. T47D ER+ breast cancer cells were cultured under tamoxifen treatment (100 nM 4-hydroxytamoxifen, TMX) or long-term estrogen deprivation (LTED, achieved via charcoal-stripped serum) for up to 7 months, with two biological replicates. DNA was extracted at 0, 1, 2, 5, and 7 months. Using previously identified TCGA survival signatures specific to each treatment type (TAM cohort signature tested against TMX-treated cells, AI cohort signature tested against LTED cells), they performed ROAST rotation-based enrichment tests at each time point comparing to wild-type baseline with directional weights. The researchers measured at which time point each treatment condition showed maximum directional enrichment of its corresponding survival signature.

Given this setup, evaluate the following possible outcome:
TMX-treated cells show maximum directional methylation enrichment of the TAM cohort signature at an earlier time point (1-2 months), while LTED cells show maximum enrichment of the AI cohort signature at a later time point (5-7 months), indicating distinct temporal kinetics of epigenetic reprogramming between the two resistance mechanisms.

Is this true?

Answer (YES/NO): NO